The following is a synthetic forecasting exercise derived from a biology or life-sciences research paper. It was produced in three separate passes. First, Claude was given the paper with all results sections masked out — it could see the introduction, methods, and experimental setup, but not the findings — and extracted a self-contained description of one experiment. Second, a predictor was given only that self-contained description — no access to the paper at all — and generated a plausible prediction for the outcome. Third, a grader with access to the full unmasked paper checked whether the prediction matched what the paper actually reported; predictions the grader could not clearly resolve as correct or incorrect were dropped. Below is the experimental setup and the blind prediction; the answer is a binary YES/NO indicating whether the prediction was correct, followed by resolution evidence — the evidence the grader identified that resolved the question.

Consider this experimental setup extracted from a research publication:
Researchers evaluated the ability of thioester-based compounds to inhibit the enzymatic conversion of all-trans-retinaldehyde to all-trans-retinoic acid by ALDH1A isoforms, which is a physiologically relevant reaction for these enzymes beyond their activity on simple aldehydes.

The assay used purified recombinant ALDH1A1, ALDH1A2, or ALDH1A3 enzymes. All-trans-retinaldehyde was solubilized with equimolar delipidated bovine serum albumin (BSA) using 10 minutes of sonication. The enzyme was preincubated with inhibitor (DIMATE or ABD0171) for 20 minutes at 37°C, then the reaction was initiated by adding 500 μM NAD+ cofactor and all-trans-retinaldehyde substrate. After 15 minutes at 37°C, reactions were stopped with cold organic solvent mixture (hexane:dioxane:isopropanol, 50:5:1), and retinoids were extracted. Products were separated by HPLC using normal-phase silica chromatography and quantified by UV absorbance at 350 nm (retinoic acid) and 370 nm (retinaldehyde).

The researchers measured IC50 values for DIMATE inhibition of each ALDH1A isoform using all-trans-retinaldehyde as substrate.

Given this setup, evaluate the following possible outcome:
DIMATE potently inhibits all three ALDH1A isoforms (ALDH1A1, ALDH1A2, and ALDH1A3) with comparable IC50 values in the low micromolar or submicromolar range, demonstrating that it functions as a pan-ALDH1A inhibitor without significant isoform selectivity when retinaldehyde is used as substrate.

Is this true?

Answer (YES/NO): NO